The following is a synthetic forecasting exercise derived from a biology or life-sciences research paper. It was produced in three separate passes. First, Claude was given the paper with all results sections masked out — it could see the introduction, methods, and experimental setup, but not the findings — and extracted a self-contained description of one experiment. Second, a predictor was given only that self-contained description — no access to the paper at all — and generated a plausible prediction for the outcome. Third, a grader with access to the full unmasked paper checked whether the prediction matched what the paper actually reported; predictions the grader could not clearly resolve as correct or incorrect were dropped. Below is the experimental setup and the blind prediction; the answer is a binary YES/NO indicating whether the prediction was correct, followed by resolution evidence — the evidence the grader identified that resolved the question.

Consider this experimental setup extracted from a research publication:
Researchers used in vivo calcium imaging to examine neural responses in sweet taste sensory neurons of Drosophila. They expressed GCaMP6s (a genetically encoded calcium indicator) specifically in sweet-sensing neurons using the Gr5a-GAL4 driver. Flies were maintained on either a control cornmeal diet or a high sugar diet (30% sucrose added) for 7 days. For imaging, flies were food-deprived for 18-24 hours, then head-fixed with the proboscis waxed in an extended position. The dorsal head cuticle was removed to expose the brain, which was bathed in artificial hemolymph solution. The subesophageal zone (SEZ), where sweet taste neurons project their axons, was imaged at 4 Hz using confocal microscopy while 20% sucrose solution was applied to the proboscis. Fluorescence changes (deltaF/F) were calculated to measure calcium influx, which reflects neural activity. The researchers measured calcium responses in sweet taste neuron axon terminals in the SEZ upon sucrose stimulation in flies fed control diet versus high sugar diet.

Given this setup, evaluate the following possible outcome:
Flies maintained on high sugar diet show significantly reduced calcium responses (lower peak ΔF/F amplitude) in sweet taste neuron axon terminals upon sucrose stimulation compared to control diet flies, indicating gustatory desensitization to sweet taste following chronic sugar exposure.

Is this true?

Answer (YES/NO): YES